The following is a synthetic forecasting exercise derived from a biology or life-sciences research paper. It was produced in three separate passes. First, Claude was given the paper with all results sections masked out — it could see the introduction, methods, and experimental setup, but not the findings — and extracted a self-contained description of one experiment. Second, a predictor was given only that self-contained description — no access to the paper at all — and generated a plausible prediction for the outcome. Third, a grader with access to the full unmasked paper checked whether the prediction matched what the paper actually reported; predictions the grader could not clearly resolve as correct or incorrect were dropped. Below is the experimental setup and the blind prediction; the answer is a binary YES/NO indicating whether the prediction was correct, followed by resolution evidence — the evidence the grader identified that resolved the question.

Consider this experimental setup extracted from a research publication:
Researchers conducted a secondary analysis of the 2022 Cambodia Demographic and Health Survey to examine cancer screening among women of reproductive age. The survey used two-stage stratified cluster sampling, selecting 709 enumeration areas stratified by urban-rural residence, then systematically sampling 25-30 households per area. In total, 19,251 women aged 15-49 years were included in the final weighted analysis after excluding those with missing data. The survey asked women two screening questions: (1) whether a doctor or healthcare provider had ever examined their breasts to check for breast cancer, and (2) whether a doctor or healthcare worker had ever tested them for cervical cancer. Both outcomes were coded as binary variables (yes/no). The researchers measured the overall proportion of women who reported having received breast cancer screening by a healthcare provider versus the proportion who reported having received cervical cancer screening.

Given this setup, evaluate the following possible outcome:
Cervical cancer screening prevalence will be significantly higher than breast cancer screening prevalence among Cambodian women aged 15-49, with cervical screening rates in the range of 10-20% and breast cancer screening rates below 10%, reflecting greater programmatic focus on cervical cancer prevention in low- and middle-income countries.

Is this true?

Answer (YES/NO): NO